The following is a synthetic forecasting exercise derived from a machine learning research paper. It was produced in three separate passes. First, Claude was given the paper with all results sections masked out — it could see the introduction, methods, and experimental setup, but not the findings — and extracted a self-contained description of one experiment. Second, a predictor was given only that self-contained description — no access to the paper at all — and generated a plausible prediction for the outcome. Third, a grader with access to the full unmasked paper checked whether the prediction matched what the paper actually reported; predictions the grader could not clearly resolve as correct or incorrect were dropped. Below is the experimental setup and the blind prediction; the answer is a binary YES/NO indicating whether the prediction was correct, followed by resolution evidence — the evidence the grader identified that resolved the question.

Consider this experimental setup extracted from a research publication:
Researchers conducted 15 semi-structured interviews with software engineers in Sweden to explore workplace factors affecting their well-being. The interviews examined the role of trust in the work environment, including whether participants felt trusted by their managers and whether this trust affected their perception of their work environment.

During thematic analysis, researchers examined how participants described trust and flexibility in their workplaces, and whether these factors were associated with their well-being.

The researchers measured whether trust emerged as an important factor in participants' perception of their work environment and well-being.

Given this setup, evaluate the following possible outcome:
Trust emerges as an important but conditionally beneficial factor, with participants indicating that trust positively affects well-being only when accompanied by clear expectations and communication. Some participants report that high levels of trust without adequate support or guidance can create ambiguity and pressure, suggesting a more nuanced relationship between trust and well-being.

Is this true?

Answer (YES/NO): NO